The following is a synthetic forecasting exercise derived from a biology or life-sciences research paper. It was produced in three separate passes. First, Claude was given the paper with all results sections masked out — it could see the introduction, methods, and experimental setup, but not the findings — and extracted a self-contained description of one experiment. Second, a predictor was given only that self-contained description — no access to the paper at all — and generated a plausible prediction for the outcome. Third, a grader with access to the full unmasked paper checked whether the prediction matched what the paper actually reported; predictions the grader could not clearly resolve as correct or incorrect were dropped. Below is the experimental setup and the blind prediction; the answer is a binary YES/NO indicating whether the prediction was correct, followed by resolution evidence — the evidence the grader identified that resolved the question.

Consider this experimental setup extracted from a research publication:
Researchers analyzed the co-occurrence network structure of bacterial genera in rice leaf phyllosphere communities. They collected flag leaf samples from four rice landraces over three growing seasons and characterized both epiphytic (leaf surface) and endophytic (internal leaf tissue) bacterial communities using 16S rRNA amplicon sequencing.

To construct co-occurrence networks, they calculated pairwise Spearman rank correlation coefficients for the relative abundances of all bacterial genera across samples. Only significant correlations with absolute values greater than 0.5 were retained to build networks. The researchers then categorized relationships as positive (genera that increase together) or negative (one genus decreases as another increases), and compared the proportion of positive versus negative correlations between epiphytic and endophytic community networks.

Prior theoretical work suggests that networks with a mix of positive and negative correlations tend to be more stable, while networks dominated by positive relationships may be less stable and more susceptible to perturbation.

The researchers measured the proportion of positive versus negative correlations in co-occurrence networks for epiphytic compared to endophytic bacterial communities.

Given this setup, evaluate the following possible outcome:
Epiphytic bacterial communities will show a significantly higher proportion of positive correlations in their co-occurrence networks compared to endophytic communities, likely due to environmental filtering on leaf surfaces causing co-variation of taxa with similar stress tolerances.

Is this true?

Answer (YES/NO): YES